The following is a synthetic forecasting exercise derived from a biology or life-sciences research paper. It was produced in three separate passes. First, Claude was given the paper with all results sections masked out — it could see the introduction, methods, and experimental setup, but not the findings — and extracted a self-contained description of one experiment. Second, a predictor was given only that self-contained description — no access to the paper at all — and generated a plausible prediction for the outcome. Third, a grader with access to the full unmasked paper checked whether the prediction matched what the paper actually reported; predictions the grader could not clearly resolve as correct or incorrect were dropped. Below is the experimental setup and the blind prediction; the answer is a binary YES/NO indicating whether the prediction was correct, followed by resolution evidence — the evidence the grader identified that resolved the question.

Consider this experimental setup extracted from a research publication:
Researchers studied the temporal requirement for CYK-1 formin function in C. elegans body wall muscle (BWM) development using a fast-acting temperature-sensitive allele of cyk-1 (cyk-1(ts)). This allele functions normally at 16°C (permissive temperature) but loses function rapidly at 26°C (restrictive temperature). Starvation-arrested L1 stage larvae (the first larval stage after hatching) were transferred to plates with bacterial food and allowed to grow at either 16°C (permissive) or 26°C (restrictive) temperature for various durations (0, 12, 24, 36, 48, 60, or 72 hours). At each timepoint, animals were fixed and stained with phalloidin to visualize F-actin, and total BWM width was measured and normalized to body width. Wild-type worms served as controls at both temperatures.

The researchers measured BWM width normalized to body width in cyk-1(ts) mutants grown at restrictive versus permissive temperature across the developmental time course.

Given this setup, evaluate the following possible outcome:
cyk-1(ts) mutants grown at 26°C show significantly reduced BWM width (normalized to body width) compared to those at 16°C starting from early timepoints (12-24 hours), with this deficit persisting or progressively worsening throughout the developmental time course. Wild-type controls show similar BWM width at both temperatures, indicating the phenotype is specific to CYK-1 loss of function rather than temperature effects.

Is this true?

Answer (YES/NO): NO